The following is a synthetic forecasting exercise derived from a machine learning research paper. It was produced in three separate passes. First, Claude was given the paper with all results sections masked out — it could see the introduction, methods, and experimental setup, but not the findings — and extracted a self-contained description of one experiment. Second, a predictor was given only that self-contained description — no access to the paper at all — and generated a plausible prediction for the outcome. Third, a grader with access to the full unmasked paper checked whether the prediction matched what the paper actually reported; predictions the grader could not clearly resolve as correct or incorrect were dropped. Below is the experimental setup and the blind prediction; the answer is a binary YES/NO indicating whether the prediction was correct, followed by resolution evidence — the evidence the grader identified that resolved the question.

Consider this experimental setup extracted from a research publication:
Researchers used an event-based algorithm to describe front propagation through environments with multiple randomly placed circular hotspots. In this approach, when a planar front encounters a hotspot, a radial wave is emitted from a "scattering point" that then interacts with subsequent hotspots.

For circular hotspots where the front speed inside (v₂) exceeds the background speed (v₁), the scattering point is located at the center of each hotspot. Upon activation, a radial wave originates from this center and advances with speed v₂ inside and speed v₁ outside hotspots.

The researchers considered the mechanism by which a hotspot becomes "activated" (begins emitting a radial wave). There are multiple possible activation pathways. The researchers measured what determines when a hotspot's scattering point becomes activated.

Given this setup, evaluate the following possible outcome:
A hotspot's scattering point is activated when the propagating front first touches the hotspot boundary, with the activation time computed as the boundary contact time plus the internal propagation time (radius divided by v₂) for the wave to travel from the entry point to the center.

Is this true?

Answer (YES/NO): NO